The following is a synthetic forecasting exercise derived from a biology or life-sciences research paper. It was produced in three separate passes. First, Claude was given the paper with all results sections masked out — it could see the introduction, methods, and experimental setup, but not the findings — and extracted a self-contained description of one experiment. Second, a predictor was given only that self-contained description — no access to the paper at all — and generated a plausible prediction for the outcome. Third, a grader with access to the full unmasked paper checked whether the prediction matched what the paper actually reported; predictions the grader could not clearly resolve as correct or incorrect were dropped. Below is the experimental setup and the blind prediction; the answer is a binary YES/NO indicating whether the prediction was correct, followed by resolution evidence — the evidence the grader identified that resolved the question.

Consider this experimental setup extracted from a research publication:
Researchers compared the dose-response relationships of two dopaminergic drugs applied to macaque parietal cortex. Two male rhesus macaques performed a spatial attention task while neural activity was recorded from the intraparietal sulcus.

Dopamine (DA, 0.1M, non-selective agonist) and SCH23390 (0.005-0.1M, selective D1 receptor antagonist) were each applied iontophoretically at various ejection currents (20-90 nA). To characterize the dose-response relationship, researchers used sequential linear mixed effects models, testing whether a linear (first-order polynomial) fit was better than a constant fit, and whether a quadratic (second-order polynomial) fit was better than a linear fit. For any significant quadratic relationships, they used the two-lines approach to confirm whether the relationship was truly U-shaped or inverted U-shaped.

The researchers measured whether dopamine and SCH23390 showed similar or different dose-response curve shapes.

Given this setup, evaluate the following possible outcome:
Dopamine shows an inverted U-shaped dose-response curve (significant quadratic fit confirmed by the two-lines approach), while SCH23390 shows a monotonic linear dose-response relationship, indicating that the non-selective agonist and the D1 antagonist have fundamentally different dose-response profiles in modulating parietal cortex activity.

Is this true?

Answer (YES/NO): YES